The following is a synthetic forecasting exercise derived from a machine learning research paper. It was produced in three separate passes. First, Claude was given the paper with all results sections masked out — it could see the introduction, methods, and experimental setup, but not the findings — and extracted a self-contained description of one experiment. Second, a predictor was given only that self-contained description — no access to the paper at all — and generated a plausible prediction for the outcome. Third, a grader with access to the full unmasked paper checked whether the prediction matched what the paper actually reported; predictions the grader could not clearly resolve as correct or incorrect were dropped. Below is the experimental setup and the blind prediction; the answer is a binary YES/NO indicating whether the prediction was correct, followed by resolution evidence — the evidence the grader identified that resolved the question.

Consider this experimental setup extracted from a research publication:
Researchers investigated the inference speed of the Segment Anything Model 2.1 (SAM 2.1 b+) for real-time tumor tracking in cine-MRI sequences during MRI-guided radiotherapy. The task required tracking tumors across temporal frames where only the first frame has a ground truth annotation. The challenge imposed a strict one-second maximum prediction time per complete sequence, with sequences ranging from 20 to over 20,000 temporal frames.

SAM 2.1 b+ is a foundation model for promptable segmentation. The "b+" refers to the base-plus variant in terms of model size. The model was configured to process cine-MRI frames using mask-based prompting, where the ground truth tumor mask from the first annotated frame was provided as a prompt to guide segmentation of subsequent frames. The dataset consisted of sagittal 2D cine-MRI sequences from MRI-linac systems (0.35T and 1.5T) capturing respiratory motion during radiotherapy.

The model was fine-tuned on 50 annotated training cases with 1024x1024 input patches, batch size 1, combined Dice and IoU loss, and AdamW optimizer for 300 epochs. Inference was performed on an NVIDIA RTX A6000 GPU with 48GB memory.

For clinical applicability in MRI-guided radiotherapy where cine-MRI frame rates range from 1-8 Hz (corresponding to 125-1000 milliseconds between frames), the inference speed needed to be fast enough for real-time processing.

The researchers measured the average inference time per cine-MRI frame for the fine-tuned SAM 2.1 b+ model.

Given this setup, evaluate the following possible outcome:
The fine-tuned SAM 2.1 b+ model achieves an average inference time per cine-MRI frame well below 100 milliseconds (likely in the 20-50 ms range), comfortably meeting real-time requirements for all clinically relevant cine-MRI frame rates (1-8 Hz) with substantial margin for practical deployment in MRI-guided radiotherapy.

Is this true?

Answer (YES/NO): NO